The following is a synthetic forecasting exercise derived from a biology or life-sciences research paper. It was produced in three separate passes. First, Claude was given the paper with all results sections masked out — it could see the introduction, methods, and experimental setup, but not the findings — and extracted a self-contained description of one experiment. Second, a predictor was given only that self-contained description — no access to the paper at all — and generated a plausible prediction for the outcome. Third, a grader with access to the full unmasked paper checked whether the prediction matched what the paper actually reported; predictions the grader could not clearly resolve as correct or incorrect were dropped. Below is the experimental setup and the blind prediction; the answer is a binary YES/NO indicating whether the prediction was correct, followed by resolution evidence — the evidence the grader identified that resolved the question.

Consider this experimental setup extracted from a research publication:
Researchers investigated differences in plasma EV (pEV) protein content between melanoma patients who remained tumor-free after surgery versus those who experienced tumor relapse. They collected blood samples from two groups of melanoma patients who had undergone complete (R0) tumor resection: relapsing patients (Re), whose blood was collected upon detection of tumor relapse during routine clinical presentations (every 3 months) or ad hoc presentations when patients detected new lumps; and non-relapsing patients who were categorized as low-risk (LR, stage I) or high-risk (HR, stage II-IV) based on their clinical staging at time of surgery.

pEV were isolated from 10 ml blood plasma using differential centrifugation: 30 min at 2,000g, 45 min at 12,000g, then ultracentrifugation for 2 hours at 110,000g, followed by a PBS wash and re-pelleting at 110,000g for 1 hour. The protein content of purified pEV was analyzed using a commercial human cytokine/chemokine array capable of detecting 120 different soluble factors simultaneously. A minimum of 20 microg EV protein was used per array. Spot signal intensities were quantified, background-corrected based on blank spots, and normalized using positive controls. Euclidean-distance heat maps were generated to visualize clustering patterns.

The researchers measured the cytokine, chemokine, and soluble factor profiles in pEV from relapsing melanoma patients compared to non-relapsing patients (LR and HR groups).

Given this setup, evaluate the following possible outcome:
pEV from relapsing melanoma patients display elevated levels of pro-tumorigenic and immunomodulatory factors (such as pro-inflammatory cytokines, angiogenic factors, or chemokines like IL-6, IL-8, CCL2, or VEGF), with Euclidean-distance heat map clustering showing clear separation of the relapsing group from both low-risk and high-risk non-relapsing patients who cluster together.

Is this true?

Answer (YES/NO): NO